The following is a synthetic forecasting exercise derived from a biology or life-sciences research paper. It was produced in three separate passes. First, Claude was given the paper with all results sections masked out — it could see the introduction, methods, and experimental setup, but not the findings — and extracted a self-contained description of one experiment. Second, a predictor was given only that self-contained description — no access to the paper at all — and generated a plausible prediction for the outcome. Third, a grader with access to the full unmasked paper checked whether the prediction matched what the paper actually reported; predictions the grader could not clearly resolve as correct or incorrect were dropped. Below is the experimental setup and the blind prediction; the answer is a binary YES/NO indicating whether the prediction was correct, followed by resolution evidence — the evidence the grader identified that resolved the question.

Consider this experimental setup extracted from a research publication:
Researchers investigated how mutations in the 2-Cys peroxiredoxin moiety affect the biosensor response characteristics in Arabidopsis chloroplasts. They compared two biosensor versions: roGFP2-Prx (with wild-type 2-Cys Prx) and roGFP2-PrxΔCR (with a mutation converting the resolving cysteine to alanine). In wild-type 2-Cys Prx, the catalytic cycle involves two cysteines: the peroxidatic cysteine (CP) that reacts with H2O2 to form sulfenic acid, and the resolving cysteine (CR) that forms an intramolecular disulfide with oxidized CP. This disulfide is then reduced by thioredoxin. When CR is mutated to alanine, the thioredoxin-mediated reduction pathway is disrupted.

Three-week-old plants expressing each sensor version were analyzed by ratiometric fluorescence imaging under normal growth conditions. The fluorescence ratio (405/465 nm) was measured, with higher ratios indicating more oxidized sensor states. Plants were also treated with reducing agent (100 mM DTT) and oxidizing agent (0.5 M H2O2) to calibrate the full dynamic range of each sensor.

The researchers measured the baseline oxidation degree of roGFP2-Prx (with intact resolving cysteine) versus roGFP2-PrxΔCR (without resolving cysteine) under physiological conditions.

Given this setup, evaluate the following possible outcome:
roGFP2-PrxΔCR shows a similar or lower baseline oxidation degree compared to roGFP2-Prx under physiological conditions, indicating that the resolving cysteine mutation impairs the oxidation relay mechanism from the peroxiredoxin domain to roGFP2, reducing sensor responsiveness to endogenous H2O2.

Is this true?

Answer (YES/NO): NO